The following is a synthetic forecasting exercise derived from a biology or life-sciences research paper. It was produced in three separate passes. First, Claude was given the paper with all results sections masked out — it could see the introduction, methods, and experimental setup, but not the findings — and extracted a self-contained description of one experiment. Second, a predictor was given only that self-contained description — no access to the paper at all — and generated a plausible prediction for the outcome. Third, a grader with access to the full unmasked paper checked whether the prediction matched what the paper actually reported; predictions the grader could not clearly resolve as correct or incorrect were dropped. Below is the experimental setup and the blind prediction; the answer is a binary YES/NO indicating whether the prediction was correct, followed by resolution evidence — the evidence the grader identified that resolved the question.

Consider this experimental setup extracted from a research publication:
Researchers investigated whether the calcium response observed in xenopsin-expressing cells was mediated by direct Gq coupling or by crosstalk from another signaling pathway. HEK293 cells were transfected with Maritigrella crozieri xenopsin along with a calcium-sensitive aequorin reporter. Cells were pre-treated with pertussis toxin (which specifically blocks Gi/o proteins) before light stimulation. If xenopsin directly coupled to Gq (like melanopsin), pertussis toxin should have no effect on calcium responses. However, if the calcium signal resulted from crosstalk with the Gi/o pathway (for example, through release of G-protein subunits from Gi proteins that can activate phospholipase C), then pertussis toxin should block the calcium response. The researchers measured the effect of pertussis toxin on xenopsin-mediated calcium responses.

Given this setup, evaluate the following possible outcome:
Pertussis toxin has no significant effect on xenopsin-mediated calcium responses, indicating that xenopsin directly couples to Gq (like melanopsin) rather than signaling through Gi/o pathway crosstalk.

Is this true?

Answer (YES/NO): NO